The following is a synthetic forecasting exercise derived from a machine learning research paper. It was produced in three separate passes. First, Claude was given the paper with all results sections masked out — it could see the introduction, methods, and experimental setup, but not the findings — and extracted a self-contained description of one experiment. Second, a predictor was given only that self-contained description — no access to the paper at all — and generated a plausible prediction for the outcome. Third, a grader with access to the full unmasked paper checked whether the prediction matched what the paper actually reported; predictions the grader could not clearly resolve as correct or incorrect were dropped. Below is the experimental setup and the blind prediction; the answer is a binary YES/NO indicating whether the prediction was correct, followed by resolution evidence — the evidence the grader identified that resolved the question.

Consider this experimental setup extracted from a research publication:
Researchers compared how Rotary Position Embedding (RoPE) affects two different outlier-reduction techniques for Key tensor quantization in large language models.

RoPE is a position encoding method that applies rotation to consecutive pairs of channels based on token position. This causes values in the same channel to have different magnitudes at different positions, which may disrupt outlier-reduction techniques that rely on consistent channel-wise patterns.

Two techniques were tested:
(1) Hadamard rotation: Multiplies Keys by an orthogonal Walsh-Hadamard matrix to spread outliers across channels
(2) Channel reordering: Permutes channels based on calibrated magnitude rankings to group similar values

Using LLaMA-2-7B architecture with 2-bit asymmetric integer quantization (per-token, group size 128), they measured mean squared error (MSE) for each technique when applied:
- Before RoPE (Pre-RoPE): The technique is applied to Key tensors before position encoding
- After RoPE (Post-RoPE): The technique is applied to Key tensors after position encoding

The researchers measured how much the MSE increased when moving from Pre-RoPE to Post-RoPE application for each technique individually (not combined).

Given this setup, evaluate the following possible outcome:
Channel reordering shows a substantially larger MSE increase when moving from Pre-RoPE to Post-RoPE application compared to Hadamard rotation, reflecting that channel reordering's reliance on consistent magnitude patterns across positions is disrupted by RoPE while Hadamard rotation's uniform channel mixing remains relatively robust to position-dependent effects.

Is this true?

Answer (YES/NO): YES